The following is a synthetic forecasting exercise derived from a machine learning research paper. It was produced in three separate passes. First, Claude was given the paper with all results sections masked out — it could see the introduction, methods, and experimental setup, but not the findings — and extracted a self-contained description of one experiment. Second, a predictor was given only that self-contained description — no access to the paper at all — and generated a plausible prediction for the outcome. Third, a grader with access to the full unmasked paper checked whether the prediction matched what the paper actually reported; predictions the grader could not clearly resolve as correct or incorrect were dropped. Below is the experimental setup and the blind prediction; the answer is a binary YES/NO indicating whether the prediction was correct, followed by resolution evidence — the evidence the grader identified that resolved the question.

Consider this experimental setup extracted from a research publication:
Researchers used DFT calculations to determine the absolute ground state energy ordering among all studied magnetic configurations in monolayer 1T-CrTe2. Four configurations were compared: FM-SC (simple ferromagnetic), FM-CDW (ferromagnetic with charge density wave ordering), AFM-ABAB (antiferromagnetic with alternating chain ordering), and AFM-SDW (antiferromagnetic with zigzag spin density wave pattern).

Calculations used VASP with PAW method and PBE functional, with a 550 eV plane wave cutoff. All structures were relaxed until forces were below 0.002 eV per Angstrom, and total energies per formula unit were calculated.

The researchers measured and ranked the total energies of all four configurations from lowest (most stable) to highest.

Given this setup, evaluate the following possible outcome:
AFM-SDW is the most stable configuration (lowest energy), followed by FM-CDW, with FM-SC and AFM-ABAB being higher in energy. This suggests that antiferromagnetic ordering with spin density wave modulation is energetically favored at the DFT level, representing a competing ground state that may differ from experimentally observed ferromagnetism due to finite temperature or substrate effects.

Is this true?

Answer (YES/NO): NO